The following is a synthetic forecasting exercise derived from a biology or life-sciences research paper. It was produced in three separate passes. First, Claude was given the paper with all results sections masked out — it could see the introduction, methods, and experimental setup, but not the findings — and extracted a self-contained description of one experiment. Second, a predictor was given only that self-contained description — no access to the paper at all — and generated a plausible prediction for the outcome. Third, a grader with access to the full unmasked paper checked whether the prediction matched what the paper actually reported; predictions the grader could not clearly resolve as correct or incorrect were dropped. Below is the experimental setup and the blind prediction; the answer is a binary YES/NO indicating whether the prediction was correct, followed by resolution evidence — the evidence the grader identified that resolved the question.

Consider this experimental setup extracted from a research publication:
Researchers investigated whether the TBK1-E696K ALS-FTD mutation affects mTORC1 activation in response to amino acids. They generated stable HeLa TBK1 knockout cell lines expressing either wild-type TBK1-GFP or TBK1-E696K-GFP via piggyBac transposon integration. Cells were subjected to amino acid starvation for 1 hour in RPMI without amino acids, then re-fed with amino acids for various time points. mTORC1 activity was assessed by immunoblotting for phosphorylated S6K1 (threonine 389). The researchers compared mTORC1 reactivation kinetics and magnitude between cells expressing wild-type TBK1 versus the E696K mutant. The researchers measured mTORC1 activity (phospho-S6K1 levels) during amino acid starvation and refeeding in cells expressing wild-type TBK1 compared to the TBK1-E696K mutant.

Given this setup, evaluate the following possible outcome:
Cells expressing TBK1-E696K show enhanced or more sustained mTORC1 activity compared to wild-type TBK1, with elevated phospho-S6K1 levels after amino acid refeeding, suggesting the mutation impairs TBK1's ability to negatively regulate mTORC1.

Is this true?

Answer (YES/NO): NO